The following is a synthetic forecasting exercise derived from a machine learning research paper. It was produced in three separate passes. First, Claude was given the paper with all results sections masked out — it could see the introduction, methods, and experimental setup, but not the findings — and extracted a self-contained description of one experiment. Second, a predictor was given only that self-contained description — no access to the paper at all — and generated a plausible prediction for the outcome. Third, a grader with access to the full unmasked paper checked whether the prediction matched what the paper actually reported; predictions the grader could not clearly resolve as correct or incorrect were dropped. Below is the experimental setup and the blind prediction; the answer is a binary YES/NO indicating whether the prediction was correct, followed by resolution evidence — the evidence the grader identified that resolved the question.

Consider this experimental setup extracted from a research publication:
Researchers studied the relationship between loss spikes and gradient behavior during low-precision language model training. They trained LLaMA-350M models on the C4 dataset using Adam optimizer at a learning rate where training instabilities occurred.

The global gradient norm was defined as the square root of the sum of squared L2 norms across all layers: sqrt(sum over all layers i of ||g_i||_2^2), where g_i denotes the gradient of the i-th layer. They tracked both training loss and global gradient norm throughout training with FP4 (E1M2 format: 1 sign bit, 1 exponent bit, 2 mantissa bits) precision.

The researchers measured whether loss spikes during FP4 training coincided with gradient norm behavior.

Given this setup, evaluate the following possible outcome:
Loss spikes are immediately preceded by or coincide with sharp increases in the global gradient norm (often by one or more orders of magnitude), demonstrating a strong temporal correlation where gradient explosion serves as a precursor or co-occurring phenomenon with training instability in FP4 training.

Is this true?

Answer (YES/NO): YES